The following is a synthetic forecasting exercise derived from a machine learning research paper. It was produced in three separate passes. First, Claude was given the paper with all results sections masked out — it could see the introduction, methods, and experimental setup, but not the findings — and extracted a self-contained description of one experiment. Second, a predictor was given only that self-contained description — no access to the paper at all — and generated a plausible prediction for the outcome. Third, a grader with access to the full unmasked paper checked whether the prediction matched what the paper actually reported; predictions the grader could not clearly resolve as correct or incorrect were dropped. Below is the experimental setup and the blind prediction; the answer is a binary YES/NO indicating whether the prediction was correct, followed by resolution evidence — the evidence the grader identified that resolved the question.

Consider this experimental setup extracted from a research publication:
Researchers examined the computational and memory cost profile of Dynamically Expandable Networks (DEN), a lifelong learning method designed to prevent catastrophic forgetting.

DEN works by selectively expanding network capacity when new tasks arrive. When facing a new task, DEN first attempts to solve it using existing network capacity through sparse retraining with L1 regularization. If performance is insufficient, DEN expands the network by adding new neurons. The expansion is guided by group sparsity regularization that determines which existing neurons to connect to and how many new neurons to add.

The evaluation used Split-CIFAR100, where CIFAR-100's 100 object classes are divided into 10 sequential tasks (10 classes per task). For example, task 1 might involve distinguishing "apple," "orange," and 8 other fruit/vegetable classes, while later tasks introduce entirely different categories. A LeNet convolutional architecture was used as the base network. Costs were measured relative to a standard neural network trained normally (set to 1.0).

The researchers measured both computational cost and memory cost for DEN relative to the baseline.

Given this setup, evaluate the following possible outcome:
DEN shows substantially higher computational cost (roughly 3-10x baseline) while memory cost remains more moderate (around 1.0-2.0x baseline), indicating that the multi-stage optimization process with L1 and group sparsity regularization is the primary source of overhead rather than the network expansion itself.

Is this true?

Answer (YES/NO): NO